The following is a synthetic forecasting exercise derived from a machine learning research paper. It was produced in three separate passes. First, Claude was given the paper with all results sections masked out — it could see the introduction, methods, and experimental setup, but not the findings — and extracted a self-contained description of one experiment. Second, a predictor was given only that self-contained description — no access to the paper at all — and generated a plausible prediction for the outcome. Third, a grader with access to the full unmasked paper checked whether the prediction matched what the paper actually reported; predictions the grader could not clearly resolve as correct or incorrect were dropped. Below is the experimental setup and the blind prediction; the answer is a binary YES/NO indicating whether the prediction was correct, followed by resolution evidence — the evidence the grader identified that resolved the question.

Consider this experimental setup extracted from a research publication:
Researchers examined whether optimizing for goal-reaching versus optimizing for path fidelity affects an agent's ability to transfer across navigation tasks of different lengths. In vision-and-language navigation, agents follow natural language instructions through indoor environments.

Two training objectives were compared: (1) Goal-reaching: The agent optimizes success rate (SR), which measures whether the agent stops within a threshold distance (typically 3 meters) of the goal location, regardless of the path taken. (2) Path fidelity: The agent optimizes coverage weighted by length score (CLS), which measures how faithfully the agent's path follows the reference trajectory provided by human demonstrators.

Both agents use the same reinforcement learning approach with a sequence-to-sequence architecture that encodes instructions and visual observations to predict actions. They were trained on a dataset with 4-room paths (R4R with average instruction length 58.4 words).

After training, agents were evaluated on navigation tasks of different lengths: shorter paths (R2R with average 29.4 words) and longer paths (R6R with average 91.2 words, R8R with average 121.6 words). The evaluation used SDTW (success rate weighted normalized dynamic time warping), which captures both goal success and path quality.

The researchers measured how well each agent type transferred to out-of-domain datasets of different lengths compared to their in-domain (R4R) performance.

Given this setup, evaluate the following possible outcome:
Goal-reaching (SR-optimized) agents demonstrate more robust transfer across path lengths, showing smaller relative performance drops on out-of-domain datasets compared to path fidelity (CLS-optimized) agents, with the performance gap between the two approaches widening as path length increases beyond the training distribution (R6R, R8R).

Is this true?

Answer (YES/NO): NO